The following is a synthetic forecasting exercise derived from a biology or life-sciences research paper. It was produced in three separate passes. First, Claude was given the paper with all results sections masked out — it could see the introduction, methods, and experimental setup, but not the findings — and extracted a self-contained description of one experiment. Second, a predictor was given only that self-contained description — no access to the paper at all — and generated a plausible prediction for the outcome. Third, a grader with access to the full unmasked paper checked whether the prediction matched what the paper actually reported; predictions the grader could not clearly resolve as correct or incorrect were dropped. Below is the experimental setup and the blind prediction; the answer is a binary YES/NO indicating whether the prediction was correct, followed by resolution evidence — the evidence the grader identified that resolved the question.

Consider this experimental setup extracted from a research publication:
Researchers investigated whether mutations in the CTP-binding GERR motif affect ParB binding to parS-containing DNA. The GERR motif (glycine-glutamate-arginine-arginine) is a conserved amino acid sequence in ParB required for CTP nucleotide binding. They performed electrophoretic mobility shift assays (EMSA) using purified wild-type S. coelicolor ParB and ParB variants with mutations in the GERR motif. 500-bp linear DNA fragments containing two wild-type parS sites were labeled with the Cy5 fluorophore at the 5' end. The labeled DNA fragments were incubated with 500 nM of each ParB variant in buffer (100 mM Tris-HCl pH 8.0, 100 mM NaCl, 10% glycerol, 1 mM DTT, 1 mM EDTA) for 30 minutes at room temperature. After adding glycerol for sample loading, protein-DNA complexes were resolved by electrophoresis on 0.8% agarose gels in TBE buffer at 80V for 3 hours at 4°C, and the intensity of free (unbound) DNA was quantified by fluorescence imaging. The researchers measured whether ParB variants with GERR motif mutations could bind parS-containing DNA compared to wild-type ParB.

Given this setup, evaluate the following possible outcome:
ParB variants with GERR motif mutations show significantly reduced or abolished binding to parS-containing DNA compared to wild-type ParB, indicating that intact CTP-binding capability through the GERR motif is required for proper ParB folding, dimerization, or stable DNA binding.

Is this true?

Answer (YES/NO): NO